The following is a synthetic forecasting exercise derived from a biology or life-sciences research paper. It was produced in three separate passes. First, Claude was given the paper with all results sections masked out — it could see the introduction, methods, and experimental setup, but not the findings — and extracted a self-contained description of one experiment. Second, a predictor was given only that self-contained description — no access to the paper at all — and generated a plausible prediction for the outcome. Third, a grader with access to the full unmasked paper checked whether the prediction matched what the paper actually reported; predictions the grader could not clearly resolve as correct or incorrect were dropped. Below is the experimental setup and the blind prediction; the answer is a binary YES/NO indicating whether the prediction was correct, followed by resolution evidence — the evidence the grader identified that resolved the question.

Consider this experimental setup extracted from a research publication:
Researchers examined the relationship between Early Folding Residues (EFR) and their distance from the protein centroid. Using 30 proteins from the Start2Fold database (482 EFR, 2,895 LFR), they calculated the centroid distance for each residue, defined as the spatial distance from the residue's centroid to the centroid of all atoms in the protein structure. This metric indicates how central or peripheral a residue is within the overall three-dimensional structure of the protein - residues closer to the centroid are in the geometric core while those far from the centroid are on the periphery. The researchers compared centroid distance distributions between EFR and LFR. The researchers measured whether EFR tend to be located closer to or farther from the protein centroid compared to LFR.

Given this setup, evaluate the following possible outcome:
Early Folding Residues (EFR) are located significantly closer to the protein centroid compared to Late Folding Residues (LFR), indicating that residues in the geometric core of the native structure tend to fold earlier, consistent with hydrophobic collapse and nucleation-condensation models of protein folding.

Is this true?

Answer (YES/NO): YES